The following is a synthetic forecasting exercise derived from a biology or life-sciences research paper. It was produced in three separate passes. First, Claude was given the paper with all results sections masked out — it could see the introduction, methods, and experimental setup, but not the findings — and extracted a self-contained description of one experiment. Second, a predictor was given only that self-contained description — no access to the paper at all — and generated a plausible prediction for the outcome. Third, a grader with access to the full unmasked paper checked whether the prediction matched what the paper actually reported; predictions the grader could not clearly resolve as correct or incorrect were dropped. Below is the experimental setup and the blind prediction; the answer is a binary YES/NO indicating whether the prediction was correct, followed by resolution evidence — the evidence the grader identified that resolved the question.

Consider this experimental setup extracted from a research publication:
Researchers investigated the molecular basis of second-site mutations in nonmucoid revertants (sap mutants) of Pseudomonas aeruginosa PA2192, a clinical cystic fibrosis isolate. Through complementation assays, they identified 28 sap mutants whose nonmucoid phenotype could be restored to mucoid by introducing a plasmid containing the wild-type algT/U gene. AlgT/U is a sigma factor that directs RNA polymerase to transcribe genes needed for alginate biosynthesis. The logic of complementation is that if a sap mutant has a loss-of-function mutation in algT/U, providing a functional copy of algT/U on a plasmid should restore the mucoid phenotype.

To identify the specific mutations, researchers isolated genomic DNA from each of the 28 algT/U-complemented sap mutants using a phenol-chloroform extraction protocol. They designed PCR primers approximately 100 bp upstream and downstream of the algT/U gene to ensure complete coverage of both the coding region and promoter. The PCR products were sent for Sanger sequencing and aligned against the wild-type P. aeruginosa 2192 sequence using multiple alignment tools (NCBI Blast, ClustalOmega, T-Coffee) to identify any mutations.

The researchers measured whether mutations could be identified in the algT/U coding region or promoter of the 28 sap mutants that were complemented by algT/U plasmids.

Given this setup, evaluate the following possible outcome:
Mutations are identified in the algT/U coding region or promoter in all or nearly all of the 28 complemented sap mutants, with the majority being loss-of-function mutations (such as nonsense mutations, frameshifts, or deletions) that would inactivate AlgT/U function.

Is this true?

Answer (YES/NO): NO